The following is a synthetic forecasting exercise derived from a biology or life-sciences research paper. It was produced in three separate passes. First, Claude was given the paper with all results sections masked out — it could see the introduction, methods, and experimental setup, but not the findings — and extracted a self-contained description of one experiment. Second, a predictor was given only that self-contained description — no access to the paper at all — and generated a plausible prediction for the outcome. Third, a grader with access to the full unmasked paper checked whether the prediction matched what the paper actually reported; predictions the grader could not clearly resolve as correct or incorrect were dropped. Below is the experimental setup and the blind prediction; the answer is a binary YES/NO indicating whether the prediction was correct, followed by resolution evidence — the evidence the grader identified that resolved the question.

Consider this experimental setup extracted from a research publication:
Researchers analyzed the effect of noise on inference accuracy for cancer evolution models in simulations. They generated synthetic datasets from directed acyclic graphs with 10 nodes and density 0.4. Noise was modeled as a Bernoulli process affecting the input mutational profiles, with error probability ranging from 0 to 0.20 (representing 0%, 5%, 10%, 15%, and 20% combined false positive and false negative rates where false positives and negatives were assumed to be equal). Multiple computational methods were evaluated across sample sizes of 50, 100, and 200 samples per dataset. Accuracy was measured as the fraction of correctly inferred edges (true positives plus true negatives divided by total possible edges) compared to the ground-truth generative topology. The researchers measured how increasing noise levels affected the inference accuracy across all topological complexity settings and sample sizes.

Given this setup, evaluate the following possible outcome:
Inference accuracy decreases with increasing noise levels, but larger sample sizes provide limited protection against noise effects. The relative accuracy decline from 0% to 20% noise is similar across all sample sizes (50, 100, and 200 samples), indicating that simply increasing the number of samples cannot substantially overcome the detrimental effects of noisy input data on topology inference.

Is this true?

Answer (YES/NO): NO